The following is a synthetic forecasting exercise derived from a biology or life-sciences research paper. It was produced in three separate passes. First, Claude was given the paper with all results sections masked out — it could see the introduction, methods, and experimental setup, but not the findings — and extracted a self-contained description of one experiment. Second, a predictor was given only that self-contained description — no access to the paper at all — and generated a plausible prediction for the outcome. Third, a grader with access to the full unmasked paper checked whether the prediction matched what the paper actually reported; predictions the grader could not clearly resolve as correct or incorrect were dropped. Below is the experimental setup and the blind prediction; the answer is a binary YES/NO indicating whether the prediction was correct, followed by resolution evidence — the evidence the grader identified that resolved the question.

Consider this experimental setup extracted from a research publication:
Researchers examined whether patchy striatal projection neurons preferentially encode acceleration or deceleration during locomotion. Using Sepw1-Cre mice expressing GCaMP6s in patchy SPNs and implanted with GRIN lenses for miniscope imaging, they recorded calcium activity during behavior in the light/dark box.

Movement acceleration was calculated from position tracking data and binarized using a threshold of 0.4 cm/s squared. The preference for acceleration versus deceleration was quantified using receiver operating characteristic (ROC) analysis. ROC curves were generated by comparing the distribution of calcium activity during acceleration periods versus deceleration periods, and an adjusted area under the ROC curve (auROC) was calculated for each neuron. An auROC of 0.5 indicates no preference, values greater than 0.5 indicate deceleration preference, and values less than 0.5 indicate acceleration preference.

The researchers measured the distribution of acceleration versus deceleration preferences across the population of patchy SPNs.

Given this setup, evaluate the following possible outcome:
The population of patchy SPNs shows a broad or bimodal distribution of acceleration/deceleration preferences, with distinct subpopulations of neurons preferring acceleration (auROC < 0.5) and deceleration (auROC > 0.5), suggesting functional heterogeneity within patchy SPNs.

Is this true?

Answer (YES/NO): NO